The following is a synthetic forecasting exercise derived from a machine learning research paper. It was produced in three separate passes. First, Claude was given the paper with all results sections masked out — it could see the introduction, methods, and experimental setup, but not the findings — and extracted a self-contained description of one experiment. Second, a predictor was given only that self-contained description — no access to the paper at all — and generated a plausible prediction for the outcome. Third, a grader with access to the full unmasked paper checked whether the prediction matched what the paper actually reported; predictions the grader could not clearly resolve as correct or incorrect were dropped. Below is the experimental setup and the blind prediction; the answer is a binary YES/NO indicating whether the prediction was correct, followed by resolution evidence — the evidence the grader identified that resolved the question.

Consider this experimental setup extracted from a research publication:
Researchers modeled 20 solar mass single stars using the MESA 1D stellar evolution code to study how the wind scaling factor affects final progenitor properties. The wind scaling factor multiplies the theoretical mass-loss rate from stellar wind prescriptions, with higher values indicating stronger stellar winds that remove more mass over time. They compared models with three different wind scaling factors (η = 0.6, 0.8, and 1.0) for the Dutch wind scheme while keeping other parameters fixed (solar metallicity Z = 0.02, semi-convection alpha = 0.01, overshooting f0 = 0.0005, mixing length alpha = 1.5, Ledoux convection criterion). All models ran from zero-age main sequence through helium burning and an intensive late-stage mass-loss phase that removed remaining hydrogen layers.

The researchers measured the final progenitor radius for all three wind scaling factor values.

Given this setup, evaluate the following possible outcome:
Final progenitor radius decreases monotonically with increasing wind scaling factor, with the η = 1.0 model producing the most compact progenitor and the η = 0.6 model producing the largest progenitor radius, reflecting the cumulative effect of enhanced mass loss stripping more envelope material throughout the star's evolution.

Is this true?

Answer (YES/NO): NO